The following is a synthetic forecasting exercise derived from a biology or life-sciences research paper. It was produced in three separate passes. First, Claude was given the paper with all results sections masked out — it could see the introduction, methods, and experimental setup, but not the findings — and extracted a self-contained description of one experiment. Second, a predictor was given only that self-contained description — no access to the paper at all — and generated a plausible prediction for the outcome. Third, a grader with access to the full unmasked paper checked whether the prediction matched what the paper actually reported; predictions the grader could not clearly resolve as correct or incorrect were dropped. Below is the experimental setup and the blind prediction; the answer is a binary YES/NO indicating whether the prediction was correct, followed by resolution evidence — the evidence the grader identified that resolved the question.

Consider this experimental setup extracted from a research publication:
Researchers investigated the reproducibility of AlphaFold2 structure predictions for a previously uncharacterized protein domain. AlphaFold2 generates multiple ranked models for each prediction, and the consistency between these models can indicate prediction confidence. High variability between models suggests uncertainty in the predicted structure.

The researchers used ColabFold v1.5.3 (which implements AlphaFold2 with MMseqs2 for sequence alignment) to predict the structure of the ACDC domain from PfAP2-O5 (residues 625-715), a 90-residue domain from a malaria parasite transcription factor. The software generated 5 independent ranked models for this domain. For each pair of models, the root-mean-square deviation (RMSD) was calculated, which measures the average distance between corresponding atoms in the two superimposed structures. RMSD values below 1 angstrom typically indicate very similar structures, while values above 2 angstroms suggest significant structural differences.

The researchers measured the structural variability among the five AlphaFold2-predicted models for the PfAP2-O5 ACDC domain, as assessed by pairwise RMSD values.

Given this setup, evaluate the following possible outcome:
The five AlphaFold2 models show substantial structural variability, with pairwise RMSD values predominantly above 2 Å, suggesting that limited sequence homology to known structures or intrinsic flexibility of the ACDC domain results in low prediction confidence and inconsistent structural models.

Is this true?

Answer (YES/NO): NO